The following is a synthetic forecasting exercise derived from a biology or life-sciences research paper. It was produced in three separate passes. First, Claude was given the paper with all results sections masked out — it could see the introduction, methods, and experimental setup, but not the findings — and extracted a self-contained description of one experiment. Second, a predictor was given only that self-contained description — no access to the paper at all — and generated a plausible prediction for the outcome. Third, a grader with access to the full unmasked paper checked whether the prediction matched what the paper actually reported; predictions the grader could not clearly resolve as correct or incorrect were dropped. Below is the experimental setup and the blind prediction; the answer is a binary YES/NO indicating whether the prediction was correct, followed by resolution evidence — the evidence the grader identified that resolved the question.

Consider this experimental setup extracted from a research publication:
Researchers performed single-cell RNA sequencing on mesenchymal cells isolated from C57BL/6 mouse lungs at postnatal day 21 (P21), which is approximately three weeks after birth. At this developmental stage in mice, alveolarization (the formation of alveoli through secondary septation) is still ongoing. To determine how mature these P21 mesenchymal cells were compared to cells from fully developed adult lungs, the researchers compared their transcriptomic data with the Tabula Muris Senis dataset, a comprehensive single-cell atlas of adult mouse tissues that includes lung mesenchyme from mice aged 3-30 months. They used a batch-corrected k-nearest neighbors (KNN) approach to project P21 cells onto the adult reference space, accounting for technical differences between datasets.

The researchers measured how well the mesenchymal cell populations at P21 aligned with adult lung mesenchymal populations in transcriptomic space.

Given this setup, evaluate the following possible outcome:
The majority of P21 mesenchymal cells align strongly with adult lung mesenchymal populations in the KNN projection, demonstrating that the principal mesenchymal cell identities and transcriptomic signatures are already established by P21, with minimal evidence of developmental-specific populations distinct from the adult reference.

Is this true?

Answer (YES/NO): YES